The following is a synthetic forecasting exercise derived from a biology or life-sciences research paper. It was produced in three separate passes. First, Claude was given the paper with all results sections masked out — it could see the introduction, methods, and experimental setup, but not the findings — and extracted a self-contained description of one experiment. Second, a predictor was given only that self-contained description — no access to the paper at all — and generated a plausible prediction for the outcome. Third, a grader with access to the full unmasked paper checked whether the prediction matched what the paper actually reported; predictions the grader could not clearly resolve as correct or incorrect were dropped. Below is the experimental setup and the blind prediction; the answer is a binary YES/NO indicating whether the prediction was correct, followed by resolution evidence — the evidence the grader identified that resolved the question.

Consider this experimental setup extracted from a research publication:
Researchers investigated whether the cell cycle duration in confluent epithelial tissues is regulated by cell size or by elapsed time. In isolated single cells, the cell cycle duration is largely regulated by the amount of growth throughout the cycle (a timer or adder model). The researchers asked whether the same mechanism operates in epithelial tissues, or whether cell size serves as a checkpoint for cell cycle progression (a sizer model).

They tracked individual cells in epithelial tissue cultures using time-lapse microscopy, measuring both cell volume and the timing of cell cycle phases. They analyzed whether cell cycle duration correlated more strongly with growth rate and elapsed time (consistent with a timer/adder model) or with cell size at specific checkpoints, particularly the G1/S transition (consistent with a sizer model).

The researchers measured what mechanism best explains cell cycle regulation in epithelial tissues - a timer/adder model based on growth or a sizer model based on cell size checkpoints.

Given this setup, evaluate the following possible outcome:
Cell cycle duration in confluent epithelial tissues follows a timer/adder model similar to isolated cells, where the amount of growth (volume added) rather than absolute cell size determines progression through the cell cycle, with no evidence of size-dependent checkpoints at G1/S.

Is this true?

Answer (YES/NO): NO